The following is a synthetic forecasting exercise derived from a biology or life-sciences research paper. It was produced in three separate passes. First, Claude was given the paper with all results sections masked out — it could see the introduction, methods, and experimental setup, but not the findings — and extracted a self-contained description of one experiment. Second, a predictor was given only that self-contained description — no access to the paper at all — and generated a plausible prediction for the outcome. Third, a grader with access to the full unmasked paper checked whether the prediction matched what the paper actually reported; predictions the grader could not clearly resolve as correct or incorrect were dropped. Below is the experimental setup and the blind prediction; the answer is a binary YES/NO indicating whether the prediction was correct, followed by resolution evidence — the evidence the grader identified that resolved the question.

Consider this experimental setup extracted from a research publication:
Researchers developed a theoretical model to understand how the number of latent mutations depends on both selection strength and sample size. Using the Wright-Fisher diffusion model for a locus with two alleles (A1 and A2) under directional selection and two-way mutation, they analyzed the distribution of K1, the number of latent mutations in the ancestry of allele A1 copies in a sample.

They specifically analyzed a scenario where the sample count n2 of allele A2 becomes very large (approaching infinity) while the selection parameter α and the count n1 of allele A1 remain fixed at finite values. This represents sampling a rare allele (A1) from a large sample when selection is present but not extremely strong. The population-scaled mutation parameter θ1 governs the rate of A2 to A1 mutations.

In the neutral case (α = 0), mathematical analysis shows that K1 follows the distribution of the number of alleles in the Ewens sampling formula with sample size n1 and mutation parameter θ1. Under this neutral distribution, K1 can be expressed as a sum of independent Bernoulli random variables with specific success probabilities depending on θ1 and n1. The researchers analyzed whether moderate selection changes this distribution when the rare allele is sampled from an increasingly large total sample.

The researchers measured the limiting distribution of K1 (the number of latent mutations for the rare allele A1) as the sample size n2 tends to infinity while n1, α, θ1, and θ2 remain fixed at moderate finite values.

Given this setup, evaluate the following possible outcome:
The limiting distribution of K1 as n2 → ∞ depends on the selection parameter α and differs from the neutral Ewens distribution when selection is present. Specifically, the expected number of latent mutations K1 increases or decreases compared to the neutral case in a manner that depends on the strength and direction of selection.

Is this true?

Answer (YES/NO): NO